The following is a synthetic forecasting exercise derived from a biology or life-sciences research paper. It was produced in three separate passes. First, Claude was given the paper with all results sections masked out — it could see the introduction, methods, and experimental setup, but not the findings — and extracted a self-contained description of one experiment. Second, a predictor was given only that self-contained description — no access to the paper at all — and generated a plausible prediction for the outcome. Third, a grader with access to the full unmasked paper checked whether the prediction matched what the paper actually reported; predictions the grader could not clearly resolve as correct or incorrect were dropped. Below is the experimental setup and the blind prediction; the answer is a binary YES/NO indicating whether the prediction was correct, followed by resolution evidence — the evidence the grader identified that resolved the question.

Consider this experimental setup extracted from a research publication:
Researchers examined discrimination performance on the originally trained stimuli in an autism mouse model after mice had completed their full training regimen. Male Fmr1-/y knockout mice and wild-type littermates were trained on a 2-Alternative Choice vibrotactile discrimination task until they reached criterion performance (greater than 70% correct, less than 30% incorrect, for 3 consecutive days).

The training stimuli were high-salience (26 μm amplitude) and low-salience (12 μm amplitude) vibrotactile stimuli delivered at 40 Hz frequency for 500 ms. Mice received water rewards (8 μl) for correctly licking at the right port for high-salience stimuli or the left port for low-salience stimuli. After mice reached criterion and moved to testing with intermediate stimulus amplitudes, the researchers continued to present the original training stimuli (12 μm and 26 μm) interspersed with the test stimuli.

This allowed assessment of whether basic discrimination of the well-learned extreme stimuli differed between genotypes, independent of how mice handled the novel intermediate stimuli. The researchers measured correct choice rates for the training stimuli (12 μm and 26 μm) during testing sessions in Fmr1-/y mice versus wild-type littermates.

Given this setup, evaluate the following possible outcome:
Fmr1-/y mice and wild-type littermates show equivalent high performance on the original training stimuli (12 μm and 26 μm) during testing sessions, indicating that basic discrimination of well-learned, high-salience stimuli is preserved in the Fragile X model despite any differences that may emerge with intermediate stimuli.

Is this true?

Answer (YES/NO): YES